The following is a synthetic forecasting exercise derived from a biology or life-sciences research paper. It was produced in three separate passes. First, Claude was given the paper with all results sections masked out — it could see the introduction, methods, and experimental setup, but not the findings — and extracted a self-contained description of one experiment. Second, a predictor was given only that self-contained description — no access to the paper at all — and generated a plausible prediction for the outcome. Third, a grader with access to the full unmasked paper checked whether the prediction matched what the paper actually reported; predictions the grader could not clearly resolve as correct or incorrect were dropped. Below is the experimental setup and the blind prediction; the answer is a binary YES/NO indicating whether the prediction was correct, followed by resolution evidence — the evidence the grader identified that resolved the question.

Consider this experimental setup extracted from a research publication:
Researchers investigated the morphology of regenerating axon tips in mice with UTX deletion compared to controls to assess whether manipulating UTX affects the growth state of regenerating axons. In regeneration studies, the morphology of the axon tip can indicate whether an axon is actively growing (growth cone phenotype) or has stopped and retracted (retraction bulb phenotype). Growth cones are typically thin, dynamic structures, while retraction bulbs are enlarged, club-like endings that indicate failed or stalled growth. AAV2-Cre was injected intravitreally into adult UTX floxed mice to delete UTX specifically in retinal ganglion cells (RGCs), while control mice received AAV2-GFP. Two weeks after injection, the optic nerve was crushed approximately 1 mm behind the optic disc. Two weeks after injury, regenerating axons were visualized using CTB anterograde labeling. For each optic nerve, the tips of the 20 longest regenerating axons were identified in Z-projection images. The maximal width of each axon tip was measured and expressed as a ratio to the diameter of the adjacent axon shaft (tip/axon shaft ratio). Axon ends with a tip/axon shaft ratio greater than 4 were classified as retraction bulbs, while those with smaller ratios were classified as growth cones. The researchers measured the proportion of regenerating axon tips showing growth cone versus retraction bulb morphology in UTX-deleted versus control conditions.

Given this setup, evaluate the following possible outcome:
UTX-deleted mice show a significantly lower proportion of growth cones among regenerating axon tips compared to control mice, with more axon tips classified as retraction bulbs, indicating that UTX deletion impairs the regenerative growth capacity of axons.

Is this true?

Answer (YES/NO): NO